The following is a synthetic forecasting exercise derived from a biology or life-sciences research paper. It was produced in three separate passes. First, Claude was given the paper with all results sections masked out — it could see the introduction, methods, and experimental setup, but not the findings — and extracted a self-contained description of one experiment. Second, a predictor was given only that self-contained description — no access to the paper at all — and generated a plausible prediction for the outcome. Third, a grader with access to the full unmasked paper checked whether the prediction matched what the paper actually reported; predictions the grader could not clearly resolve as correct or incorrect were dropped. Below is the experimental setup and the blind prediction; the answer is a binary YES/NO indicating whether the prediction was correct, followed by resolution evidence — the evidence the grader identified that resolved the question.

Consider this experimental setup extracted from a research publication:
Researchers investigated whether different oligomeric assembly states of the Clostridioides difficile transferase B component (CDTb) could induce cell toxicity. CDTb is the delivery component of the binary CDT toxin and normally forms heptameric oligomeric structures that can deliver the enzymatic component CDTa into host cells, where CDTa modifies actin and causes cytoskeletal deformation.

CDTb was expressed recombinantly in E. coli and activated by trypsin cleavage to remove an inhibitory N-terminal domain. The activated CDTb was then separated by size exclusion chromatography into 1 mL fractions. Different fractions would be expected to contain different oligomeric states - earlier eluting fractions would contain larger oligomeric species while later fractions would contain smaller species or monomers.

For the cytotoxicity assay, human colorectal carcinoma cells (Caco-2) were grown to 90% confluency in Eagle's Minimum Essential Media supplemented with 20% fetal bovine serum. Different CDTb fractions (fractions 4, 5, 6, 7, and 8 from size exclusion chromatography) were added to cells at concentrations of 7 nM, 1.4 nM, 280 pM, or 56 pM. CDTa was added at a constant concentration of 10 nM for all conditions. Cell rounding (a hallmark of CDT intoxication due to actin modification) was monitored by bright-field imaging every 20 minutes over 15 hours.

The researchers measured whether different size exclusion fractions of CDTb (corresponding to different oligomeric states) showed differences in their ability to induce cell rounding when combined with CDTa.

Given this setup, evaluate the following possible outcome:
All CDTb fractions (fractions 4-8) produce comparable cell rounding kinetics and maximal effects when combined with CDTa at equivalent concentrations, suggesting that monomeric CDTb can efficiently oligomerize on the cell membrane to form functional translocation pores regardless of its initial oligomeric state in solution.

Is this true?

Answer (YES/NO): NO